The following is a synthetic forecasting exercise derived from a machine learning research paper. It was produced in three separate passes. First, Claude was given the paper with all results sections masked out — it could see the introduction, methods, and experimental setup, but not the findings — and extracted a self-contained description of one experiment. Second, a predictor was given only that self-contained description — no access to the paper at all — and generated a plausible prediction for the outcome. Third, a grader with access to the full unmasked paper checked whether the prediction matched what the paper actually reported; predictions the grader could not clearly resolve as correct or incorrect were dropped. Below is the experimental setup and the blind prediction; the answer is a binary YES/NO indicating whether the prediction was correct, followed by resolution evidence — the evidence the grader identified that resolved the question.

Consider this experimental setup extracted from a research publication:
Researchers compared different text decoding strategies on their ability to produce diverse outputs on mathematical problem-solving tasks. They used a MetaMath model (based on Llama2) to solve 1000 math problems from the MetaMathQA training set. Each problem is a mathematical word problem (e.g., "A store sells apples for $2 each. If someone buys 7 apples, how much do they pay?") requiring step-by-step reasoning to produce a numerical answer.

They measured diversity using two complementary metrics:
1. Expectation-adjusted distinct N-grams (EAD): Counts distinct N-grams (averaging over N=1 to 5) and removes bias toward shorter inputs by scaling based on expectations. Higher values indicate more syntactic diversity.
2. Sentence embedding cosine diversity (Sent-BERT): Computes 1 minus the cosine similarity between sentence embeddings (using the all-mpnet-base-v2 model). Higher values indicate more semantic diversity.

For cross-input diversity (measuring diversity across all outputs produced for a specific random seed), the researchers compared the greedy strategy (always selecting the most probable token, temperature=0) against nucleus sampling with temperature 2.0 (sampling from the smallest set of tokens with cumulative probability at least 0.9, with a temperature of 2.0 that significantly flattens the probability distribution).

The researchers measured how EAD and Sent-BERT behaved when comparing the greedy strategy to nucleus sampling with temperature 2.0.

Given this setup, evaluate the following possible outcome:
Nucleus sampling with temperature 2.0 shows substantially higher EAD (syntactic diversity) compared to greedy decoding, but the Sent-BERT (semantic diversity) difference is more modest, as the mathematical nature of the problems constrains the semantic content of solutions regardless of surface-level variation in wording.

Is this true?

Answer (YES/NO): NO